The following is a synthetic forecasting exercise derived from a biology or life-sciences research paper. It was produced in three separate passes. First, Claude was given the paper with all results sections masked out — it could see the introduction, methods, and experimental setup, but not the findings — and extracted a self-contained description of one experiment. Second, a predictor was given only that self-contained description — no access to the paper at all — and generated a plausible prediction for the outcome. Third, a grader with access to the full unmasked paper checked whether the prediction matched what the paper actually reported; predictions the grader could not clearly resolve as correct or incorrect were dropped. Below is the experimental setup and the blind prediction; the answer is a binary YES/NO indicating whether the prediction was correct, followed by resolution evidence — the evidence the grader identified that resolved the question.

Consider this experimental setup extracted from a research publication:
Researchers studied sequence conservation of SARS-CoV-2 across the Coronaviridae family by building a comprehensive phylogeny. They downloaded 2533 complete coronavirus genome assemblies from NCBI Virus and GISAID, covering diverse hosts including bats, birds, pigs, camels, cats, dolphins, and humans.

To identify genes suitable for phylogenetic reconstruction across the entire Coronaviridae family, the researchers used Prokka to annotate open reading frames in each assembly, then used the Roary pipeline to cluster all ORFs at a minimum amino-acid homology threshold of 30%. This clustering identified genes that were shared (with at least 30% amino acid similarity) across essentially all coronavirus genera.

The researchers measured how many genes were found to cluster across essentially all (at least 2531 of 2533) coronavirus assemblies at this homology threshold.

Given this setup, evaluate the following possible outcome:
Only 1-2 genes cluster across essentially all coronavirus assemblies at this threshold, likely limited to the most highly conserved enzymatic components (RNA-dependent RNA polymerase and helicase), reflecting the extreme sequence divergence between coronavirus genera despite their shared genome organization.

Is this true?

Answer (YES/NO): NO